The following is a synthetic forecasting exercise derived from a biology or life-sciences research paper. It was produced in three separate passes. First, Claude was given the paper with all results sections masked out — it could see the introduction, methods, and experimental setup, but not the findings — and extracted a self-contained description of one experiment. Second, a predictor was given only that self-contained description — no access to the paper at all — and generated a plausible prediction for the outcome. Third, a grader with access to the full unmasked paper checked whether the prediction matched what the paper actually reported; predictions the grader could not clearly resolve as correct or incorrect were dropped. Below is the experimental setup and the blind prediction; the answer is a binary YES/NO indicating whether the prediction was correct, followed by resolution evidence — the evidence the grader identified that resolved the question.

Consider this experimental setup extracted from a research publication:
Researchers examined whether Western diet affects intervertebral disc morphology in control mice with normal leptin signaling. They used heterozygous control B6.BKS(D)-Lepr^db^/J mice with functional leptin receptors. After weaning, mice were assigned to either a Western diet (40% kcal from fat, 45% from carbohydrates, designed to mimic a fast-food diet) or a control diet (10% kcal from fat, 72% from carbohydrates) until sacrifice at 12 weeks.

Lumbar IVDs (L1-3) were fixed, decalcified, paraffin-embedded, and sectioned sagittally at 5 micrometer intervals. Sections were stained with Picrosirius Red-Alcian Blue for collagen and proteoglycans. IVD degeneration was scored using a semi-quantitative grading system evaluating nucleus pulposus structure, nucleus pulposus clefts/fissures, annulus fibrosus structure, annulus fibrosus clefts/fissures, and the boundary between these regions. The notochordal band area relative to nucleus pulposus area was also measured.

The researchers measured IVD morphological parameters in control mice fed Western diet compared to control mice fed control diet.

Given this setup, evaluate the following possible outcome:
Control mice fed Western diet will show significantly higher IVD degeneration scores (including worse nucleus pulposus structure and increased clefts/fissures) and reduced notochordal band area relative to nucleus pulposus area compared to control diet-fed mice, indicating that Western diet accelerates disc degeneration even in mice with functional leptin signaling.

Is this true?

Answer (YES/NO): NO